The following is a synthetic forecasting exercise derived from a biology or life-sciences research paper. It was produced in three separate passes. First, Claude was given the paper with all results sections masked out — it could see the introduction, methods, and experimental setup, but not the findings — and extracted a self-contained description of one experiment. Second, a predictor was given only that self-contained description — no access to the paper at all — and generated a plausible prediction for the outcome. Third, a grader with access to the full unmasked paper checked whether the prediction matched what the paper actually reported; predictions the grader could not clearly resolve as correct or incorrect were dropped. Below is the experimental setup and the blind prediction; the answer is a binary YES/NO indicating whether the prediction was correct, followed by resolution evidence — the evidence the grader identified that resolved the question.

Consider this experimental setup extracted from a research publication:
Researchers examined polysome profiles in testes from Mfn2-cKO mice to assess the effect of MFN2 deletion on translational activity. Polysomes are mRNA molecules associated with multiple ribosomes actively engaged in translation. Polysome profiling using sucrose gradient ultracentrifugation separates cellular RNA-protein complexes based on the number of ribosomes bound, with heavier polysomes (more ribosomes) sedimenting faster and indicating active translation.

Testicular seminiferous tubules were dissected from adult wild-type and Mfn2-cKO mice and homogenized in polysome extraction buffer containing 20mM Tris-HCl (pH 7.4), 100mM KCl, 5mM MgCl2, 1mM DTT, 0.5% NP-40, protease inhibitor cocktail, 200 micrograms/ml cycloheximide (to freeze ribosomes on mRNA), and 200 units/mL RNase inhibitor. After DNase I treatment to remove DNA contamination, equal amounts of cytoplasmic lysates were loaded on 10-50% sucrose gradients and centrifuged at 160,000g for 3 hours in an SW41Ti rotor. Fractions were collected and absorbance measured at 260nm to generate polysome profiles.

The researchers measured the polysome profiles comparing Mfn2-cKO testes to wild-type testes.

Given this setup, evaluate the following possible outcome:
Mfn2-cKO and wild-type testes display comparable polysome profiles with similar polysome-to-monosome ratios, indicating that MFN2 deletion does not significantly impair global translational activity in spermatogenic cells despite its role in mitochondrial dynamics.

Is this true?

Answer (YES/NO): NO